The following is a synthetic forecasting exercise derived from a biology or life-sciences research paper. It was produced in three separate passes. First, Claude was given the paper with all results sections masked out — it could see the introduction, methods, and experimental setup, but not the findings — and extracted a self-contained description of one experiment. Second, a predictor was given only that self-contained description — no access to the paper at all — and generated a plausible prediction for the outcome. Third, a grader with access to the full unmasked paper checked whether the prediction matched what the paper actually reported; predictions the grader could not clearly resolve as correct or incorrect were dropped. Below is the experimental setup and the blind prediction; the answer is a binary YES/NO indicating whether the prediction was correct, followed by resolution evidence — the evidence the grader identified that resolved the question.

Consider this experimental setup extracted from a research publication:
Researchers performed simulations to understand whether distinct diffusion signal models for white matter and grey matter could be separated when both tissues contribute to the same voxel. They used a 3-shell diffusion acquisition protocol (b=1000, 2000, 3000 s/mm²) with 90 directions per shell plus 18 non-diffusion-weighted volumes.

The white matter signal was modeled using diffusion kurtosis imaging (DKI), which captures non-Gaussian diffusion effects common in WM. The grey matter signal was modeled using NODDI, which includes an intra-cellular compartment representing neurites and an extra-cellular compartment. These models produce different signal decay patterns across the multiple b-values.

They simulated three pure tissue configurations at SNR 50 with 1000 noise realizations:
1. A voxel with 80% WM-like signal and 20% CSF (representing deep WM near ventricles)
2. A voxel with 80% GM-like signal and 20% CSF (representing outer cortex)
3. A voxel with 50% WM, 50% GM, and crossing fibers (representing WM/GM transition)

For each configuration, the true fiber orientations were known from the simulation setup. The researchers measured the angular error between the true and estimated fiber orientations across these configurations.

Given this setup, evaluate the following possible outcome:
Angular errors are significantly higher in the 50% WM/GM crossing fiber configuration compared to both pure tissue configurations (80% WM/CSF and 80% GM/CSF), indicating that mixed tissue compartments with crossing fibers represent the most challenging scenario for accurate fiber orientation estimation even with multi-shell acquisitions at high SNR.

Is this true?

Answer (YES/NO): YES